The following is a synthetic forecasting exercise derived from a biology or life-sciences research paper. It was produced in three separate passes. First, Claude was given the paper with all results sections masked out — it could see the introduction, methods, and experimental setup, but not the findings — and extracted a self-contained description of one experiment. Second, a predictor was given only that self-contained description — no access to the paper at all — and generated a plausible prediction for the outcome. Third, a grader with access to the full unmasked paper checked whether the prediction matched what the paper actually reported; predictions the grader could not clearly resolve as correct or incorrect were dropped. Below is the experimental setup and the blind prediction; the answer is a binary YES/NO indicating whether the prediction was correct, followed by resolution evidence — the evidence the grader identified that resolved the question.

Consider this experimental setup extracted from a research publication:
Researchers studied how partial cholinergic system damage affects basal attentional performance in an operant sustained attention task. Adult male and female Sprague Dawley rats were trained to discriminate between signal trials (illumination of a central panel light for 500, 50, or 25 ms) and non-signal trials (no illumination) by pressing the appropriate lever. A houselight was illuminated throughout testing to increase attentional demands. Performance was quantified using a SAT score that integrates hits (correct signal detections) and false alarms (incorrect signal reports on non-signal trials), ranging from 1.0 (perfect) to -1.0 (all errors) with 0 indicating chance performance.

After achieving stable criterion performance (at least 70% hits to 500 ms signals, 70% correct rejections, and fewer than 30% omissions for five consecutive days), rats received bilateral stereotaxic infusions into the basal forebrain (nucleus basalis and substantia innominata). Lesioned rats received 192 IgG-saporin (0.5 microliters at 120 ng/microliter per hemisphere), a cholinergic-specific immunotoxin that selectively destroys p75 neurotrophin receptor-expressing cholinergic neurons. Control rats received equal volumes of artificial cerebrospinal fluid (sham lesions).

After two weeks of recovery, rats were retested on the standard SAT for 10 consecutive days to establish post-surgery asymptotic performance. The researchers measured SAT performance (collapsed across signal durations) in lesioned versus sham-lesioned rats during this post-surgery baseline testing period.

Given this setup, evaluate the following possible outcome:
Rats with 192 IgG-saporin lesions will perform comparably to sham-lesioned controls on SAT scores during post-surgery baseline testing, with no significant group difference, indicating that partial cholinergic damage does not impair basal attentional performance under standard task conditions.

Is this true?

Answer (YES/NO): NO